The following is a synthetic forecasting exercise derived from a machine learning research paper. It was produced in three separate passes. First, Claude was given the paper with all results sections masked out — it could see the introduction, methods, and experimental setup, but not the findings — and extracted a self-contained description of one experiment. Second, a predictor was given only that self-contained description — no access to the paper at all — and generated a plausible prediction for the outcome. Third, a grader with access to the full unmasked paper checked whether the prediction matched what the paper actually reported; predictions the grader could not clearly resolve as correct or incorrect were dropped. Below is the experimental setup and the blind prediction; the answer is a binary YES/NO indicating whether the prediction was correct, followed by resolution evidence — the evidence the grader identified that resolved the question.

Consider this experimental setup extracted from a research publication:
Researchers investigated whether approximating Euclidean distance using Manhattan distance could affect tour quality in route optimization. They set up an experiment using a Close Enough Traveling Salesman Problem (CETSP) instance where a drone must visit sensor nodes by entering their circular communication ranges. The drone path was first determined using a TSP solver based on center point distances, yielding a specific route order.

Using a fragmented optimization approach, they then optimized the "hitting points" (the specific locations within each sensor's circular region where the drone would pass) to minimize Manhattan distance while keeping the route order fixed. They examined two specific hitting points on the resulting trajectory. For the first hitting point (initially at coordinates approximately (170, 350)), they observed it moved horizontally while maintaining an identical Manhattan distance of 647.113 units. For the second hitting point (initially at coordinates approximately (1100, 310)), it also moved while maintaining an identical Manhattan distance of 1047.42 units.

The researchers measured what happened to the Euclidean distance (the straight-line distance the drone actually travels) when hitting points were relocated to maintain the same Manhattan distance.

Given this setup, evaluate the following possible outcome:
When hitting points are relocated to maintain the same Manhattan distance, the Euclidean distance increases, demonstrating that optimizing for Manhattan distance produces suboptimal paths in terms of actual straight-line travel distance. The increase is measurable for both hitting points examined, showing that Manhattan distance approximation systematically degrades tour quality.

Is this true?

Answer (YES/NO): YES